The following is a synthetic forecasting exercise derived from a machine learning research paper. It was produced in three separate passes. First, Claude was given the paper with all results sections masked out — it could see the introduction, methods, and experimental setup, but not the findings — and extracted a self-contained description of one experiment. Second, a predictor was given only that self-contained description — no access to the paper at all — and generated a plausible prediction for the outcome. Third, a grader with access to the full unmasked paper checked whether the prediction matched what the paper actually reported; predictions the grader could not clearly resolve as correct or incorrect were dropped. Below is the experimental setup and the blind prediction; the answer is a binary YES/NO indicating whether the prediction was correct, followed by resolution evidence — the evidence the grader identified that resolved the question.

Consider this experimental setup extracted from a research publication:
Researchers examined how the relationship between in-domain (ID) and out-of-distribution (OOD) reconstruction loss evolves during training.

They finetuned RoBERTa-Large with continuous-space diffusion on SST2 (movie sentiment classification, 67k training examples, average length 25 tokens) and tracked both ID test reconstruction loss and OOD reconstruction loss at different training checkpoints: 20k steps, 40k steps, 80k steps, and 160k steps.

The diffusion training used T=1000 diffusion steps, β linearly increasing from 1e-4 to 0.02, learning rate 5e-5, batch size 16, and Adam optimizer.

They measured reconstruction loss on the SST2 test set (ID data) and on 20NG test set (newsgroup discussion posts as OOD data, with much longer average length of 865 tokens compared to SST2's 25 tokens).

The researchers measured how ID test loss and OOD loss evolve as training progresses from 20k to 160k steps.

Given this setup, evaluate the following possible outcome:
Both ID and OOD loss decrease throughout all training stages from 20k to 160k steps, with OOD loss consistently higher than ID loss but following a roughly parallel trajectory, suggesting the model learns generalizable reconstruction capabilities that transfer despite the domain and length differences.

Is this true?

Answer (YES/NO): NO